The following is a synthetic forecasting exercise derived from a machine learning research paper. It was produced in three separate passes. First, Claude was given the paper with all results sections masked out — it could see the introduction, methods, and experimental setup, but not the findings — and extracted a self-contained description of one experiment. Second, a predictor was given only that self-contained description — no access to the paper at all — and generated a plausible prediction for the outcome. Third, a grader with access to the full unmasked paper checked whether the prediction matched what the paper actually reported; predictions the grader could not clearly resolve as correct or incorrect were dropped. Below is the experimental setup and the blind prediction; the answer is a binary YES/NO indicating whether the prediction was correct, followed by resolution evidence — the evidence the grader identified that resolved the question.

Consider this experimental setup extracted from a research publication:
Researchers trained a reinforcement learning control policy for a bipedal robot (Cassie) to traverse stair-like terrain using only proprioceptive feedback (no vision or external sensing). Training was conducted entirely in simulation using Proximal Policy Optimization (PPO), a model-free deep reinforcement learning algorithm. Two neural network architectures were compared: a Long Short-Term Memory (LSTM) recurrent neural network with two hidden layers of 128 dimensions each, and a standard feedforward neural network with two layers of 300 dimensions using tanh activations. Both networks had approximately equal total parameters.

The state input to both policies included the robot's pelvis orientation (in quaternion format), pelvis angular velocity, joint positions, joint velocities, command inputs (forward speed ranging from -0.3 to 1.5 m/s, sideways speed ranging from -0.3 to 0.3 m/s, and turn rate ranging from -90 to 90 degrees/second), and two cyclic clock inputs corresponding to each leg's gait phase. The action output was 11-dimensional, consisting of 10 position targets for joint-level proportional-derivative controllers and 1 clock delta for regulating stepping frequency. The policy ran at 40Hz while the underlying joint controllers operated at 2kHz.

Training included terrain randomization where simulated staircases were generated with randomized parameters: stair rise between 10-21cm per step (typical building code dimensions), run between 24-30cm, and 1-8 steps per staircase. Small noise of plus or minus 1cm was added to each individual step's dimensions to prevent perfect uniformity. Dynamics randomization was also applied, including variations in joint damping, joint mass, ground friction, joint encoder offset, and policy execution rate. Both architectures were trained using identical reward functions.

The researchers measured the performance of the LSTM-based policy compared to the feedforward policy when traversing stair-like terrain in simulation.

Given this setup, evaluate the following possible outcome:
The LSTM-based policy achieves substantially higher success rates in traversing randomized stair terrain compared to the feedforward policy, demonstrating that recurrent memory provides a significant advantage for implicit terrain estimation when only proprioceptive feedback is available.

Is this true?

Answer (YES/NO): YES